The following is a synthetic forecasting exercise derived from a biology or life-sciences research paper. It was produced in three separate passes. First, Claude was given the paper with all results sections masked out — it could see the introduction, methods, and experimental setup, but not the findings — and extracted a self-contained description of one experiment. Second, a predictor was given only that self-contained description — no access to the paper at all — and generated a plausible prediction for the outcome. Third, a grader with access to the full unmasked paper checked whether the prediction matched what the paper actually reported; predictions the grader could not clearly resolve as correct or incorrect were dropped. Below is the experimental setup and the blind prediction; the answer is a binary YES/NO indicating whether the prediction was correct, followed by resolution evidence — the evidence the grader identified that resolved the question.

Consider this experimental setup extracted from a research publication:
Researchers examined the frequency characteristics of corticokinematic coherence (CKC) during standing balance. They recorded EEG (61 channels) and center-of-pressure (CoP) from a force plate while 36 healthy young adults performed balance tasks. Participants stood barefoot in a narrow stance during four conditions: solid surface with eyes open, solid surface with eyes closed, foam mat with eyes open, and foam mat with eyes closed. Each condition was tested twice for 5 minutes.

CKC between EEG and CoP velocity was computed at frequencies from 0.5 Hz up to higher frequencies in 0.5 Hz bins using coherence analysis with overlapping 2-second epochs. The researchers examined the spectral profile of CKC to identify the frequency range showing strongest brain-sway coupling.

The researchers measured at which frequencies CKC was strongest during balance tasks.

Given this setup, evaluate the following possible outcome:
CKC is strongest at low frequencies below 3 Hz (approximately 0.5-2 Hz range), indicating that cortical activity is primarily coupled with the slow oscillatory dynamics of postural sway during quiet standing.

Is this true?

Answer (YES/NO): NO